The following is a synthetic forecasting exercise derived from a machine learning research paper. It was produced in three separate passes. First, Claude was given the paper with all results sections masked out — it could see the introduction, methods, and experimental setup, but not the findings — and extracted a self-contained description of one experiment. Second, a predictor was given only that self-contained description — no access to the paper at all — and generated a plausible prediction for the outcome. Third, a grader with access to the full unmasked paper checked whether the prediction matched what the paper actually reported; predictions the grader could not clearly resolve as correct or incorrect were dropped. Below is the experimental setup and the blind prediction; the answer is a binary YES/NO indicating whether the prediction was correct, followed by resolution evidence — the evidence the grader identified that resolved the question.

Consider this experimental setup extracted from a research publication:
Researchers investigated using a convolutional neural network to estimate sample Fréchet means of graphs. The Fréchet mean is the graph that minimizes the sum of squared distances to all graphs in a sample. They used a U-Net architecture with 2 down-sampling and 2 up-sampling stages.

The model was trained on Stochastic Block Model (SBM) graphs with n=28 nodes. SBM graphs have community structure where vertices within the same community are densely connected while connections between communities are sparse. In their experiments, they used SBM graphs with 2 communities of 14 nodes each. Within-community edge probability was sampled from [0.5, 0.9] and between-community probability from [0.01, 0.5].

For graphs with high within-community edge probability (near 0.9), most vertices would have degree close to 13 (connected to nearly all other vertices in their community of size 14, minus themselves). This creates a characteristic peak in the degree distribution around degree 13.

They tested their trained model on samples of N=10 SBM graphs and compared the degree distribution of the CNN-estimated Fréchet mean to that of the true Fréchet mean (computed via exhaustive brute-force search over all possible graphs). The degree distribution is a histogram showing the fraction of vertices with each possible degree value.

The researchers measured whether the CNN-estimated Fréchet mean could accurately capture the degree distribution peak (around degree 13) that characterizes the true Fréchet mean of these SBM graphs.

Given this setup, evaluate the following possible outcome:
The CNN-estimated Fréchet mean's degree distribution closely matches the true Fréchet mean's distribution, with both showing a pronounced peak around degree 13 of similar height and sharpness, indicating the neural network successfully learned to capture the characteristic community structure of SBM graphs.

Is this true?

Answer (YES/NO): NO